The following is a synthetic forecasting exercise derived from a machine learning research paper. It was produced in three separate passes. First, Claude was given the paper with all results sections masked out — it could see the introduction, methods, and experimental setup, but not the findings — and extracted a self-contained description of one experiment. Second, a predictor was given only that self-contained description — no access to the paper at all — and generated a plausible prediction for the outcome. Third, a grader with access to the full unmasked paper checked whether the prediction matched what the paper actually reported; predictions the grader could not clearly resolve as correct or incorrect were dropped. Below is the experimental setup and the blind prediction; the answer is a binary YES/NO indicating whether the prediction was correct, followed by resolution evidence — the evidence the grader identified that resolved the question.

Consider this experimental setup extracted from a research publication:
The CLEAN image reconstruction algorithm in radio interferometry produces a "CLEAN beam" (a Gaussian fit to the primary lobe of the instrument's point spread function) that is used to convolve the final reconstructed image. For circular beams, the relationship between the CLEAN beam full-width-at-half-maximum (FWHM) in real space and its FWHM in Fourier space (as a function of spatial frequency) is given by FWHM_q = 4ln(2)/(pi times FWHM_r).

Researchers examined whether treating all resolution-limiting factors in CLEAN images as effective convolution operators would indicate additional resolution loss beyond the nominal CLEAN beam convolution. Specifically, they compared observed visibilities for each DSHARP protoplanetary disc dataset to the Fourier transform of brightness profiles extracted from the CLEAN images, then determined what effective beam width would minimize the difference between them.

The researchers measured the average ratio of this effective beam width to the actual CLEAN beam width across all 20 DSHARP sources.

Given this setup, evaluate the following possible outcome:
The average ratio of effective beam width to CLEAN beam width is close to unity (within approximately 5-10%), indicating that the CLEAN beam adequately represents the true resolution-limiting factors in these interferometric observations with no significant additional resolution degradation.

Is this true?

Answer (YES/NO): NO